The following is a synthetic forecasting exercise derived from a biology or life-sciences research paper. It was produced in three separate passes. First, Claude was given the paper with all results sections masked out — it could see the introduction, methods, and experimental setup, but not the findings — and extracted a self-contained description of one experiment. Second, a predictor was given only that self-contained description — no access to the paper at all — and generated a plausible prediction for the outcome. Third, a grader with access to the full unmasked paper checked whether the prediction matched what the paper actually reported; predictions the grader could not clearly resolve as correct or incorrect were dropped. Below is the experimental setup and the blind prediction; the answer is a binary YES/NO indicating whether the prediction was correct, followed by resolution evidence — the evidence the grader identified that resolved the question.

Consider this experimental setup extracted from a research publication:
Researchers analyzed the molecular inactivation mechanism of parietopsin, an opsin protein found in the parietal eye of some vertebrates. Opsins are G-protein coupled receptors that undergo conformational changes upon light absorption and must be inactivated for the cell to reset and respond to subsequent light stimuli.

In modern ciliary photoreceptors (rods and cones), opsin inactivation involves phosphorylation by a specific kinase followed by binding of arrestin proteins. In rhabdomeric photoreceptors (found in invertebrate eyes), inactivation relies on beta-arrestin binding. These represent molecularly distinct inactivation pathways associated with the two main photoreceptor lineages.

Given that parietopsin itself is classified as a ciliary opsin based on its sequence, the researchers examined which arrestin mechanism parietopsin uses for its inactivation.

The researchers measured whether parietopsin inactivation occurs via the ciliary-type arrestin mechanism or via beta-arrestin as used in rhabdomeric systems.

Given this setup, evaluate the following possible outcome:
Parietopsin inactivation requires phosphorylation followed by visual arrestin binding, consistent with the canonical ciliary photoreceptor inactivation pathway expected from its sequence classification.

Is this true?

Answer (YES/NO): NO